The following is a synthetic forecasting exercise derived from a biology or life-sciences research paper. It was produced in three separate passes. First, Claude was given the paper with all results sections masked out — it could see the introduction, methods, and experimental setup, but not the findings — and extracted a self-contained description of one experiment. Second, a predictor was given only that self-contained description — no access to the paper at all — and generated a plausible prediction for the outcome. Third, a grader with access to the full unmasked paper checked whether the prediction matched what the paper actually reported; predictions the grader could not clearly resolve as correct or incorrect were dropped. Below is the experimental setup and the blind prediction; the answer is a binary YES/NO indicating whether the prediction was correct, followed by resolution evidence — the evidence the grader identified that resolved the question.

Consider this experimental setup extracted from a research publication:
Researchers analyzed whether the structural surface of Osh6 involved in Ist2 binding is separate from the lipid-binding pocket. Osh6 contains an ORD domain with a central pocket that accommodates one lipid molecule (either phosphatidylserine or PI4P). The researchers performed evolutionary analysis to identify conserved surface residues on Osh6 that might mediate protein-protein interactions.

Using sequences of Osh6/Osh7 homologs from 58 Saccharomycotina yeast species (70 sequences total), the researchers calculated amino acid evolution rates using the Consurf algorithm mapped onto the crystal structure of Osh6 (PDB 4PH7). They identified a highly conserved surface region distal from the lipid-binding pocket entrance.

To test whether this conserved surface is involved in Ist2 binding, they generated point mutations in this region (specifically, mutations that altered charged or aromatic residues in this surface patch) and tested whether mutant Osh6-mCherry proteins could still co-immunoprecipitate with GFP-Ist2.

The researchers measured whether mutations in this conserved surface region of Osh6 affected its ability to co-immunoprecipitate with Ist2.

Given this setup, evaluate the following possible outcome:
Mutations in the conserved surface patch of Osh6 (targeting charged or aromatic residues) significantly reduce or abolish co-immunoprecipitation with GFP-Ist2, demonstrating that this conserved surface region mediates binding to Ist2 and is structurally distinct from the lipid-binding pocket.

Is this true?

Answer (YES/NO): NO